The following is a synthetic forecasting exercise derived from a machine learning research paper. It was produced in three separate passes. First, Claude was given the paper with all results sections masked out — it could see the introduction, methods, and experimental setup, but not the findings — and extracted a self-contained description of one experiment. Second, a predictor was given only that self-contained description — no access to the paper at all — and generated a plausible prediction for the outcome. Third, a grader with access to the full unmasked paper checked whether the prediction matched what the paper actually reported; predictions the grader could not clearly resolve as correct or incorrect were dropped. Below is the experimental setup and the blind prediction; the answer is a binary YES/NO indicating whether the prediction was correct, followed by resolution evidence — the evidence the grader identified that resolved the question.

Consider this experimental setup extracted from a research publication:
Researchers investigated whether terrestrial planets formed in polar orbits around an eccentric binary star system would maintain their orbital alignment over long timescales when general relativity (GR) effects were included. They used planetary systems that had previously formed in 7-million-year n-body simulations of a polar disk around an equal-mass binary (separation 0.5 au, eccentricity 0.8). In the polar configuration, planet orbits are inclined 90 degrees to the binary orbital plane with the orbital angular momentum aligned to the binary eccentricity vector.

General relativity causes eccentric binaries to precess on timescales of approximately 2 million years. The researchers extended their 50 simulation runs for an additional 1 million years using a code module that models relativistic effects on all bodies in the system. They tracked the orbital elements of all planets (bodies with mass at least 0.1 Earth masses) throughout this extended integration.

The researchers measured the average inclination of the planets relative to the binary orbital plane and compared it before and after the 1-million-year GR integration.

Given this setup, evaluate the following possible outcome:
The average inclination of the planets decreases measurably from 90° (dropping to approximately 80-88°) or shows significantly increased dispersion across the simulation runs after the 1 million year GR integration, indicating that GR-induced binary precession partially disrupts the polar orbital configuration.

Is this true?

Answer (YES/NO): NO